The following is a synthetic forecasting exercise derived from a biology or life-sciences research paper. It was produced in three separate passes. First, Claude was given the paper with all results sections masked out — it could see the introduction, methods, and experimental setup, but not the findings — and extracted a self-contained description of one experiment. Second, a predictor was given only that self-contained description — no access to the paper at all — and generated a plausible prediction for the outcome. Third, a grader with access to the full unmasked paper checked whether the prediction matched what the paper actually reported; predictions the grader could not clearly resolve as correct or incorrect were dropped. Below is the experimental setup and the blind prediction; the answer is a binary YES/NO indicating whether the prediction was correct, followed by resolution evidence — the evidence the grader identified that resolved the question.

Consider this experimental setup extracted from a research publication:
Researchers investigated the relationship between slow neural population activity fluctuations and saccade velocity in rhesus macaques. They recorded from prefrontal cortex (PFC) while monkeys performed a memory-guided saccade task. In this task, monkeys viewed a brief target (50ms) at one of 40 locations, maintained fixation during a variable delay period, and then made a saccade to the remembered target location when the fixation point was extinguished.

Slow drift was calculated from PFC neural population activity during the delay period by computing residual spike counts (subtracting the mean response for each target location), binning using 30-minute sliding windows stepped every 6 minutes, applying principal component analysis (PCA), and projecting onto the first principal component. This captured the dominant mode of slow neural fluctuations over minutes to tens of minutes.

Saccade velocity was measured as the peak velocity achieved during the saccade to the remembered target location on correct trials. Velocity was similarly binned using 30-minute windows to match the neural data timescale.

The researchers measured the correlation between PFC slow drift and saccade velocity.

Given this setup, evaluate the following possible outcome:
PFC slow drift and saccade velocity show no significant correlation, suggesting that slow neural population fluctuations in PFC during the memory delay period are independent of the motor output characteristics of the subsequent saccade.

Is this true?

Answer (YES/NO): NO